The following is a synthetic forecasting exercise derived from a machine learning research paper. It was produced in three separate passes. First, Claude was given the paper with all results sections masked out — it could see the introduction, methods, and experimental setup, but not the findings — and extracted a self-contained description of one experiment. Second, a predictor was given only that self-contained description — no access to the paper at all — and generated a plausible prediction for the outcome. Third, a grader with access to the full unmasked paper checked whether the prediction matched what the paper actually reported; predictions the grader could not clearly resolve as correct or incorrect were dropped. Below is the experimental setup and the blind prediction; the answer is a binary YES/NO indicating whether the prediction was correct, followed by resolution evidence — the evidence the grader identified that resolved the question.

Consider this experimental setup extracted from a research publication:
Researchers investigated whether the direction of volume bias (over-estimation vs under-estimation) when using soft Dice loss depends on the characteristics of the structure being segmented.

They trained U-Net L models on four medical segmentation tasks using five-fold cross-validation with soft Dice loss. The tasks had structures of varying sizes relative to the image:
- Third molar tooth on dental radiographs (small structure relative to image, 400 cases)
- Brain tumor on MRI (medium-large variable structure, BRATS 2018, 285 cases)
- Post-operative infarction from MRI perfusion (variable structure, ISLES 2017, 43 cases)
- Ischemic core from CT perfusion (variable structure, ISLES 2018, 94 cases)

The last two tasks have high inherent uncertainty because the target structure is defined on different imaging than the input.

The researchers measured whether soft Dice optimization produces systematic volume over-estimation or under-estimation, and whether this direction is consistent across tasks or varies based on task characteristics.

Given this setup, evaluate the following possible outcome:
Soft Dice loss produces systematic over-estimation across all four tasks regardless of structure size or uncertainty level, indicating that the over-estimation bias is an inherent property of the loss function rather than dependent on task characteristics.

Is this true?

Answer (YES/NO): NO